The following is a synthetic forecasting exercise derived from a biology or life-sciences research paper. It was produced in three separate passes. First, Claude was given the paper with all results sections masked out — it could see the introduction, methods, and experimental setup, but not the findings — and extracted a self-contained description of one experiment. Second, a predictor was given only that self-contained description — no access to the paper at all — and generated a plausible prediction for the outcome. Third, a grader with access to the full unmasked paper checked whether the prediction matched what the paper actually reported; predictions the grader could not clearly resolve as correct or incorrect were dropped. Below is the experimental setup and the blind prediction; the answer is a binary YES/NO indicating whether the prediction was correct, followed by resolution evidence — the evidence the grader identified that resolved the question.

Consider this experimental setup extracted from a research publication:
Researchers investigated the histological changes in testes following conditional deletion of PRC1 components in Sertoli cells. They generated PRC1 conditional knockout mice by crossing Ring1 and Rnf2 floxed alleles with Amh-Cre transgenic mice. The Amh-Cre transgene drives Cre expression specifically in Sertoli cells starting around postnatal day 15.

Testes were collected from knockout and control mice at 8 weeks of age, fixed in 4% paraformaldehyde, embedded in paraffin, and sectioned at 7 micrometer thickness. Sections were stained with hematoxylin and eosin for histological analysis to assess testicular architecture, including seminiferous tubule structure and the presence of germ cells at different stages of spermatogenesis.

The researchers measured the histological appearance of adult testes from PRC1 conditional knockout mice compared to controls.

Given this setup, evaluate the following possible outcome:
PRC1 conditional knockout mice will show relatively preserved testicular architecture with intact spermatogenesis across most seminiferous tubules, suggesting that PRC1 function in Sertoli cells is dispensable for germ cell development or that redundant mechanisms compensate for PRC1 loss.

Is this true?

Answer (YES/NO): NO